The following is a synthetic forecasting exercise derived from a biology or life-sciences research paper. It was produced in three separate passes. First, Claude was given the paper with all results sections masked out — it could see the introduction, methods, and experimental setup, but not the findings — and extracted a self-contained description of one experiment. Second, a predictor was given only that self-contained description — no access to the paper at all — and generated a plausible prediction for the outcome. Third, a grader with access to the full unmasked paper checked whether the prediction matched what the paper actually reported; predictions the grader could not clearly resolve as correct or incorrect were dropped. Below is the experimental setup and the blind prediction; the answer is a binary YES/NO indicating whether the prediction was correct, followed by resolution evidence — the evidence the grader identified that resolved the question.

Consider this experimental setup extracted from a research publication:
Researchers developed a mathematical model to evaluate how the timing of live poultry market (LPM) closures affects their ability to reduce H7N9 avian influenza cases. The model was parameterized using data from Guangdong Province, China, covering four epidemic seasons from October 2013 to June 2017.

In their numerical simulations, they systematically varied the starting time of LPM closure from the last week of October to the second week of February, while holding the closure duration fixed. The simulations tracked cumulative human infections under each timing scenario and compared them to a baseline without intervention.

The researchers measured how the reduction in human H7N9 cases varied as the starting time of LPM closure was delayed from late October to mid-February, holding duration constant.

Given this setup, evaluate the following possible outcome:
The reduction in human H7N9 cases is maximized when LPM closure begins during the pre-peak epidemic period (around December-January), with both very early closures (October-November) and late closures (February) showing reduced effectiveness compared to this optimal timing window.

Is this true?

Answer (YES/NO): YES